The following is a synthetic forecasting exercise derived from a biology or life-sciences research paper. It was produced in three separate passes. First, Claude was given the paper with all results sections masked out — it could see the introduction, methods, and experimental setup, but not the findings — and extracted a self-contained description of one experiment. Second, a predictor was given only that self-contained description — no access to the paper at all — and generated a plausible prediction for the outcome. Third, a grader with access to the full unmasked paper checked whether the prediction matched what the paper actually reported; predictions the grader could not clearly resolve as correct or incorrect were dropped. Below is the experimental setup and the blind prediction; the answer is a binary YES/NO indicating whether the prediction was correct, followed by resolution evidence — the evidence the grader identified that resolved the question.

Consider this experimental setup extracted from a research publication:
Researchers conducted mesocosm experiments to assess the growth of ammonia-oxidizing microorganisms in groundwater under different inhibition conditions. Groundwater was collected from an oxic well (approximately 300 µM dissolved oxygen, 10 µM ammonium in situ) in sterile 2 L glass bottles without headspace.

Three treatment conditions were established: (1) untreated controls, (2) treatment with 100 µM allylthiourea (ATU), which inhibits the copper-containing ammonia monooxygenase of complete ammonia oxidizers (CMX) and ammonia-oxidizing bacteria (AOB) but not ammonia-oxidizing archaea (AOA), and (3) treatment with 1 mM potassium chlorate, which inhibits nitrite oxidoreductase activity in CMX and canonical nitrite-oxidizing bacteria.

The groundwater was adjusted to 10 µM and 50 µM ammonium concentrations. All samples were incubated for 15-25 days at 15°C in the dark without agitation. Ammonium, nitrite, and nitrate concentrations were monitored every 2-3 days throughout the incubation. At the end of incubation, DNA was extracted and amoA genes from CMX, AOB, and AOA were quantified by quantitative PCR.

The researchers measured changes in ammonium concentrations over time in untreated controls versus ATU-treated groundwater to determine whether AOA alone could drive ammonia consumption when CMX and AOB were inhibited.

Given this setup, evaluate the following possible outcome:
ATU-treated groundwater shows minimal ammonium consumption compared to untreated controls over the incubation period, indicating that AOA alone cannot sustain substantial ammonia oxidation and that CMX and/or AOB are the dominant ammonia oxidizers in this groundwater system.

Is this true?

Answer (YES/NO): YES